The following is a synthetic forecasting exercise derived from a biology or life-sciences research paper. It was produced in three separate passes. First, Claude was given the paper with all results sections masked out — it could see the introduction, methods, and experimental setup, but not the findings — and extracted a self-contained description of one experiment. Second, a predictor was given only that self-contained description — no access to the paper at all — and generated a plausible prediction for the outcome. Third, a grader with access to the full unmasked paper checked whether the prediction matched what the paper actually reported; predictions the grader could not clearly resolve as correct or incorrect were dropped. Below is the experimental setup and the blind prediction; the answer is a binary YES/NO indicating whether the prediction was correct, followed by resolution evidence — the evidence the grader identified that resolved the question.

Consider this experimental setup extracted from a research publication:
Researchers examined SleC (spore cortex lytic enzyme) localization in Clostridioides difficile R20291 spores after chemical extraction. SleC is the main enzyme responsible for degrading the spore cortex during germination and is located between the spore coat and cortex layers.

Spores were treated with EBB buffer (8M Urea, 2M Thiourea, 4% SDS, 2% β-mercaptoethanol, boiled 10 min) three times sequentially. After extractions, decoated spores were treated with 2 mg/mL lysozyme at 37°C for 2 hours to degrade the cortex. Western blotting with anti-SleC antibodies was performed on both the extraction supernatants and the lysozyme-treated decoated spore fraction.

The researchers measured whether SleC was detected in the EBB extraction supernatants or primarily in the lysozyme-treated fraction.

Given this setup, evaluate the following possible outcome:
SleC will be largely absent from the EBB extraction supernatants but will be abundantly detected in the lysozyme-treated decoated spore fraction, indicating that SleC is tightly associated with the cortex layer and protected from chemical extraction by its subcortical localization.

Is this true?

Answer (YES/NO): NO